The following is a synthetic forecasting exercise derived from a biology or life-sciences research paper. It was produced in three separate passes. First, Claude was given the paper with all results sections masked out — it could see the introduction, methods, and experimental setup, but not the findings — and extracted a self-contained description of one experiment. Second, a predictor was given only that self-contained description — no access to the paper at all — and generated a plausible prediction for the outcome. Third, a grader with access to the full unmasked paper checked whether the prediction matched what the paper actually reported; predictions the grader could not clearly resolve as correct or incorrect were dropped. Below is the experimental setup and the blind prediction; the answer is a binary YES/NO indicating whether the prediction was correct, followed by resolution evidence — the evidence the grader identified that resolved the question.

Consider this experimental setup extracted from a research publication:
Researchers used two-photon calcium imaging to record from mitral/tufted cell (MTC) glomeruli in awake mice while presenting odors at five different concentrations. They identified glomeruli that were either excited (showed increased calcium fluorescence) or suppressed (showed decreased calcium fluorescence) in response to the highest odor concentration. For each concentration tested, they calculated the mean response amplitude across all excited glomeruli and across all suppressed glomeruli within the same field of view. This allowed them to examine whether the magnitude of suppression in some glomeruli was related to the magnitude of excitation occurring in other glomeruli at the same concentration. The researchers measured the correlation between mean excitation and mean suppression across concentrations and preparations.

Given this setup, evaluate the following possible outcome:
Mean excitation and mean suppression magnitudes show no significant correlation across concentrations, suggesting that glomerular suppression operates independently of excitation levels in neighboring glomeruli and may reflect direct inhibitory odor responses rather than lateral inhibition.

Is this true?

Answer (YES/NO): NO